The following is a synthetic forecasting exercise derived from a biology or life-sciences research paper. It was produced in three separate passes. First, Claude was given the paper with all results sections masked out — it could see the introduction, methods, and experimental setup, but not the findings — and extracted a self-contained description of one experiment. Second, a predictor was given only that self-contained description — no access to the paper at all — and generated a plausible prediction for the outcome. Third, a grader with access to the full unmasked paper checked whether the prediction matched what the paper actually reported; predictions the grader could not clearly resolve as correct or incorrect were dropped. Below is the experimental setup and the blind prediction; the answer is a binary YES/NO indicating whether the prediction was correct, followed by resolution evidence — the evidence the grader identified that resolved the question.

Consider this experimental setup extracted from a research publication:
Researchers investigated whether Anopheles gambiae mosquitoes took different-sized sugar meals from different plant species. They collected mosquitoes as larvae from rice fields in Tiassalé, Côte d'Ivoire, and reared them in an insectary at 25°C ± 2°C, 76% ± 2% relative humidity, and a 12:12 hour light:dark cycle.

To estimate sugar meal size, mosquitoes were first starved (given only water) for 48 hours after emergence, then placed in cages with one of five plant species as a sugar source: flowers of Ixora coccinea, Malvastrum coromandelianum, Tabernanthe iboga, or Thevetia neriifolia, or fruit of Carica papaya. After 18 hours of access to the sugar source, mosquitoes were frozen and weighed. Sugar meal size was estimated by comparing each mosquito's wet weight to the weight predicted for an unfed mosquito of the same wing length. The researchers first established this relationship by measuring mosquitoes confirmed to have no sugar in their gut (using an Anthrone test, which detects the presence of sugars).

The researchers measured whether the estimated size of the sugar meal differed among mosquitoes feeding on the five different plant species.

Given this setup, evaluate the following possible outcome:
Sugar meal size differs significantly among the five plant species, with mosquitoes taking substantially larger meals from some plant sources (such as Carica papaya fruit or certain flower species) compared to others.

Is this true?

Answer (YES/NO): YES